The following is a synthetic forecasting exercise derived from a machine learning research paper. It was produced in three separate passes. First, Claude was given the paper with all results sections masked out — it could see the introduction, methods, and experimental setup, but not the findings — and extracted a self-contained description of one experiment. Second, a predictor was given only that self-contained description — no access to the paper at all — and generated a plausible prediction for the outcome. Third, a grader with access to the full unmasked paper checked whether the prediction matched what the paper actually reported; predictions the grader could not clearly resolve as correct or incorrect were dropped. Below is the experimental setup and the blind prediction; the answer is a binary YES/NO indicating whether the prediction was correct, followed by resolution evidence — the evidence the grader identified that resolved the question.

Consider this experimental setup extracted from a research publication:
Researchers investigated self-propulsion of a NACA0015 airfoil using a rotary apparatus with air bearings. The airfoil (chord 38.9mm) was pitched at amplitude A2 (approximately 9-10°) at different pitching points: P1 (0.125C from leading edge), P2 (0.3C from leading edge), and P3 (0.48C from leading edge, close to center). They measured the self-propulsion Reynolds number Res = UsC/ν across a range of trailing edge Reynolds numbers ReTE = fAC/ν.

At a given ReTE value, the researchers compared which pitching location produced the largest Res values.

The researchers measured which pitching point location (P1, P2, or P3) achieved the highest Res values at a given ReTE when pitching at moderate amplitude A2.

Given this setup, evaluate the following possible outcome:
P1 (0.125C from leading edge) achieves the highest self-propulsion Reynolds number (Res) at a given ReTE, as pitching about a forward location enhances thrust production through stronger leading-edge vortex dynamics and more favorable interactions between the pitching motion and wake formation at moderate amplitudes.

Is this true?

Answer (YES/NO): YES